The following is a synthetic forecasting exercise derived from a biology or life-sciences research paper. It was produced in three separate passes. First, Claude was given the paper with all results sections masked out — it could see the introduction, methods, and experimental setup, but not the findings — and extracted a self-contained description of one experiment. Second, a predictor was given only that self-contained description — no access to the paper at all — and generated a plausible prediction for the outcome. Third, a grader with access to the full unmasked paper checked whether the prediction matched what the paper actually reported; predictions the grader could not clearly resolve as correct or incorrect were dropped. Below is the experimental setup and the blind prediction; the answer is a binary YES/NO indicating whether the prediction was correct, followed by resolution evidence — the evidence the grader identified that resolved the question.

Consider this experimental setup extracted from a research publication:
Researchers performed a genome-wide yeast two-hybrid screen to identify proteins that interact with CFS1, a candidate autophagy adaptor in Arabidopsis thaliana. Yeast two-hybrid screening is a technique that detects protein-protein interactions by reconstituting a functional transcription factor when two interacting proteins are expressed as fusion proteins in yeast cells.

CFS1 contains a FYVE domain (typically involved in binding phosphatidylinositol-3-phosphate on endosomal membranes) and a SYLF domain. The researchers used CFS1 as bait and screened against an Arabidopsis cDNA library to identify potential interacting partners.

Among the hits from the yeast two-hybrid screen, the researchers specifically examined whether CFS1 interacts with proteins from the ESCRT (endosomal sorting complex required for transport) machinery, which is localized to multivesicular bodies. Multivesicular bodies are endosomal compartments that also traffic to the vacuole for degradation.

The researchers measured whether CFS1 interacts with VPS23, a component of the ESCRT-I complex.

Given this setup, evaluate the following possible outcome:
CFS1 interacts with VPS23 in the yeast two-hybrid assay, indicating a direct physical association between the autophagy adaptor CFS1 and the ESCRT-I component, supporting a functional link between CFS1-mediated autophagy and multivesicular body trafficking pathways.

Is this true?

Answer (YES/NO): YES